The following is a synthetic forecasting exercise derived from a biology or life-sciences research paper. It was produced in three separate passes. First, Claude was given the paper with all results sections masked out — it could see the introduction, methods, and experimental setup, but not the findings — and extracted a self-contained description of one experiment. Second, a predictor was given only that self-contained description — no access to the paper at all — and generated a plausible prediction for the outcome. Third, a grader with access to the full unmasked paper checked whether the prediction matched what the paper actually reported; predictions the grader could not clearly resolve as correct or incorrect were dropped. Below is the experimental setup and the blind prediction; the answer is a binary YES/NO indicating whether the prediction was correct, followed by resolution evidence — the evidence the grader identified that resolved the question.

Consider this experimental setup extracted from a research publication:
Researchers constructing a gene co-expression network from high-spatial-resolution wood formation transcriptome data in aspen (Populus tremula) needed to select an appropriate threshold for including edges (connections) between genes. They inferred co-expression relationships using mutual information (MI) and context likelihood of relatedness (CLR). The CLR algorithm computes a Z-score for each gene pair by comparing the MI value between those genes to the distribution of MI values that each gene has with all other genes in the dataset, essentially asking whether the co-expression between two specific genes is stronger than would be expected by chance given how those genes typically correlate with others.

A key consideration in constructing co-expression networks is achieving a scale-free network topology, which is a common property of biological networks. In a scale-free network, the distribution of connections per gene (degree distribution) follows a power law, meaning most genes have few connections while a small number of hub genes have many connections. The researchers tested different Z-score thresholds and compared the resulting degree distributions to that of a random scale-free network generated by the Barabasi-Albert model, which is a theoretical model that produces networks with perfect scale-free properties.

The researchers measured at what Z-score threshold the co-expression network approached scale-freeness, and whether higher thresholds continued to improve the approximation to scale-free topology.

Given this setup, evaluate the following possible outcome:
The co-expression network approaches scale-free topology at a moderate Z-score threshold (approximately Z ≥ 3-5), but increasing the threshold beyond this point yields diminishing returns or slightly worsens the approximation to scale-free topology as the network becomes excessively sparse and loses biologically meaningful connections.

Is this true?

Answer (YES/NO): YES